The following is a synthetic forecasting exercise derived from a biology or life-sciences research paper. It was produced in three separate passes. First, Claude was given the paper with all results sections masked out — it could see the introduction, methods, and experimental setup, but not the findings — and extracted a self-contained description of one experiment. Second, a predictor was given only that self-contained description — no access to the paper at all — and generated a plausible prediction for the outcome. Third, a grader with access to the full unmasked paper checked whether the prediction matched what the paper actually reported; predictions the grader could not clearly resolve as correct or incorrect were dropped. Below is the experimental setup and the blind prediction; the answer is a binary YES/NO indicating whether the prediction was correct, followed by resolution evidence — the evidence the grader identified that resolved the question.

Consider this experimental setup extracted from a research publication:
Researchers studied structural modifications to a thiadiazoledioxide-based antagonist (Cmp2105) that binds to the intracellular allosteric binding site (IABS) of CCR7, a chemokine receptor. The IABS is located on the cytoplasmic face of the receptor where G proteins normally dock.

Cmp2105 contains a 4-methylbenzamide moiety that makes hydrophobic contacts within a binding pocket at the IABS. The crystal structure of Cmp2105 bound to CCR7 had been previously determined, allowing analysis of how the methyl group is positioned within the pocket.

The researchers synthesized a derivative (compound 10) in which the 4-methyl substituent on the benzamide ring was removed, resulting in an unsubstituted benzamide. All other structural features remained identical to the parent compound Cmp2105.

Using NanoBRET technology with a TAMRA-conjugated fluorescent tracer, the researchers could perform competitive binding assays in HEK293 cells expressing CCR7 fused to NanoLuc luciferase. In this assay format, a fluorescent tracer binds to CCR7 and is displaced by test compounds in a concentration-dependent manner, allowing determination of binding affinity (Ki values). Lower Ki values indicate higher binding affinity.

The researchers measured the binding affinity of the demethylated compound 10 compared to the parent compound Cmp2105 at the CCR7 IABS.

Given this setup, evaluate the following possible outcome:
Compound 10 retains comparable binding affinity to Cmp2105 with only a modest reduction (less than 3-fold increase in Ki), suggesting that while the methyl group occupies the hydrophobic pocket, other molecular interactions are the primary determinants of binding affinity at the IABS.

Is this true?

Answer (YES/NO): NO